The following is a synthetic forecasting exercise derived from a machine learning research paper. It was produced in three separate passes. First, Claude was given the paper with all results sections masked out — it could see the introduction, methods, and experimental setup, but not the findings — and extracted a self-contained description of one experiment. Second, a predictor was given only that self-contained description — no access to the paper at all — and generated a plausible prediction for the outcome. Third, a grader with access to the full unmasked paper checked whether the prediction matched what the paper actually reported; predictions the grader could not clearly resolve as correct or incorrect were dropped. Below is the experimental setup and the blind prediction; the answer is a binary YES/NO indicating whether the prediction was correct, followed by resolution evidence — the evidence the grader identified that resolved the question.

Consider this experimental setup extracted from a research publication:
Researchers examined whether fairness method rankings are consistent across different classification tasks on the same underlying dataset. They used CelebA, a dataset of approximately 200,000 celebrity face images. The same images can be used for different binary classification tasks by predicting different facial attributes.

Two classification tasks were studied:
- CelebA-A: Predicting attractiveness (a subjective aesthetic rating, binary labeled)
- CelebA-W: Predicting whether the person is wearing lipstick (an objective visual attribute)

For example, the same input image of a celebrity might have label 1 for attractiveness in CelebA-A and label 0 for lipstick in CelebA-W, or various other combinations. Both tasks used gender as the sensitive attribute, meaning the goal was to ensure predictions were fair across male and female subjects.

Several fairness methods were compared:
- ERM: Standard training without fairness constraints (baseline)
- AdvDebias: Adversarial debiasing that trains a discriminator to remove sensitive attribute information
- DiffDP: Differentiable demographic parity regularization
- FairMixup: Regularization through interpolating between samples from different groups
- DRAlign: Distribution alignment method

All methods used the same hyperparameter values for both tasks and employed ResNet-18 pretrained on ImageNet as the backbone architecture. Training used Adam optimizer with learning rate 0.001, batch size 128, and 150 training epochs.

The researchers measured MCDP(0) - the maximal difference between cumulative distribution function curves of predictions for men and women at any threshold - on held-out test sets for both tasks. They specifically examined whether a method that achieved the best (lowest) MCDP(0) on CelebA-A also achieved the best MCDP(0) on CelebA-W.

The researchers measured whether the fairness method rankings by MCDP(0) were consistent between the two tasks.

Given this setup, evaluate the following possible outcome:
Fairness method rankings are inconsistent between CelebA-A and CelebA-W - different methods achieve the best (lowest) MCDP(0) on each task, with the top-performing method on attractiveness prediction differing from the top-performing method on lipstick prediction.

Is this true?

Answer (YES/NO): NO